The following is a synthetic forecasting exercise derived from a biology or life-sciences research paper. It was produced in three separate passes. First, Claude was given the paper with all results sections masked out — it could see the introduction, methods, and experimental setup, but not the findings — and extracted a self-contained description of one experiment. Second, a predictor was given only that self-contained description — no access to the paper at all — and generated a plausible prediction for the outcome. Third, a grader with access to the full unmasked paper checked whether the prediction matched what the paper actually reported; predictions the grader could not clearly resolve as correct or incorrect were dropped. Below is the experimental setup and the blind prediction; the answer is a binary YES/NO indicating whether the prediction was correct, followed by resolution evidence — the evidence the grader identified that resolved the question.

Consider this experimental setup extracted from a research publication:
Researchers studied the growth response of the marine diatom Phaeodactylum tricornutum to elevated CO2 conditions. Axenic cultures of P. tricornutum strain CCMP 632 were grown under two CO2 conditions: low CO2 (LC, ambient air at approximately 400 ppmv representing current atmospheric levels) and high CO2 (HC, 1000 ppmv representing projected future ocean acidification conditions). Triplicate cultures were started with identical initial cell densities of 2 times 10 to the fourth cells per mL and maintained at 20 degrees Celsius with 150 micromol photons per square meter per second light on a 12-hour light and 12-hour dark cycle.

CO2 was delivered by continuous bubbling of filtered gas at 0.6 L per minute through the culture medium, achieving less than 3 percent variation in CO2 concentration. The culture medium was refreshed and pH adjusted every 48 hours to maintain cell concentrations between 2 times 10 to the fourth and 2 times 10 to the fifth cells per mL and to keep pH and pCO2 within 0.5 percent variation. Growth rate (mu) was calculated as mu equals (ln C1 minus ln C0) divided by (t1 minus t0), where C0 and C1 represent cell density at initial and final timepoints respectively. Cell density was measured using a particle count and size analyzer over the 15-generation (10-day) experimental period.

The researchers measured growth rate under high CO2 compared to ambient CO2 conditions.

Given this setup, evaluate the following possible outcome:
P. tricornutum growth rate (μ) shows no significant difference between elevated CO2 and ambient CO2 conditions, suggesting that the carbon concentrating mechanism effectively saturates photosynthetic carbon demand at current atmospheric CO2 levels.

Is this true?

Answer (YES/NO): NO